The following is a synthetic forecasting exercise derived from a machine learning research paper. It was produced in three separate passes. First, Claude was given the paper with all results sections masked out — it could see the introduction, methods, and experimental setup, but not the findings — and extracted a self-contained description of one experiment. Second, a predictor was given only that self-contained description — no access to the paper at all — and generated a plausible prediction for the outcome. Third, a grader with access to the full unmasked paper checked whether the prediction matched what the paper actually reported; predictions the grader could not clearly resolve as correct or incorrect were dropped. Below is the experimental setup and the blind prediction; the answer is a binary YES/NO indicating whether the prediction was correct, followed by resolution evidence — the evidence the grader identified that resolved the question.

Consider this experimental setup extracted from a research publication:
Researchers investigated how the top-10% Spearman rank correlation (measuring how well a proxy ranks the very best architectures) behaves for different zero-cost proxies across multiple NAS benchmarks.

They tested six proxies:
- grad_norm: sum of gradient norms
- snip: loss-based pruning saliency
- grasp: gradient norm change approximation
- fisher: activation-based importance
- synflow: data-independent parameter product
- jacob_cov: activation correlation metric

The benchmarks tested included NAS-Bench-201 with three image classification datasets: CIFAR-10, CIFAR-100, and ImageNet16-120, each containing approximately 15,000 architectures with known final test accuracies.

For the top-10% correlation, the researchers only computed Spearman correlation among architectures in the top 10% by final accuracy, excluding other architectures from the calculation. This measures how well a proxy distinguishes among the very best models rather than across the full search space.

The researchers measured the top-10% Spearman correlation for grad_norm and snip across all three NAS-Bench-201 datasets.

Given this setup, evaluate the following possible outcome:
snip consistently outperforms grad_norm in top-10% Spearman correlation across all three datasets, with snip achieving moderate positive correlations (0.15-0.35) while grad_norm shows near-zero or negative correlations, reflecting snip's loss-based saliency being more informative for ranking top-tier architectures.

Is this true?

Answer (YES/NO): NO